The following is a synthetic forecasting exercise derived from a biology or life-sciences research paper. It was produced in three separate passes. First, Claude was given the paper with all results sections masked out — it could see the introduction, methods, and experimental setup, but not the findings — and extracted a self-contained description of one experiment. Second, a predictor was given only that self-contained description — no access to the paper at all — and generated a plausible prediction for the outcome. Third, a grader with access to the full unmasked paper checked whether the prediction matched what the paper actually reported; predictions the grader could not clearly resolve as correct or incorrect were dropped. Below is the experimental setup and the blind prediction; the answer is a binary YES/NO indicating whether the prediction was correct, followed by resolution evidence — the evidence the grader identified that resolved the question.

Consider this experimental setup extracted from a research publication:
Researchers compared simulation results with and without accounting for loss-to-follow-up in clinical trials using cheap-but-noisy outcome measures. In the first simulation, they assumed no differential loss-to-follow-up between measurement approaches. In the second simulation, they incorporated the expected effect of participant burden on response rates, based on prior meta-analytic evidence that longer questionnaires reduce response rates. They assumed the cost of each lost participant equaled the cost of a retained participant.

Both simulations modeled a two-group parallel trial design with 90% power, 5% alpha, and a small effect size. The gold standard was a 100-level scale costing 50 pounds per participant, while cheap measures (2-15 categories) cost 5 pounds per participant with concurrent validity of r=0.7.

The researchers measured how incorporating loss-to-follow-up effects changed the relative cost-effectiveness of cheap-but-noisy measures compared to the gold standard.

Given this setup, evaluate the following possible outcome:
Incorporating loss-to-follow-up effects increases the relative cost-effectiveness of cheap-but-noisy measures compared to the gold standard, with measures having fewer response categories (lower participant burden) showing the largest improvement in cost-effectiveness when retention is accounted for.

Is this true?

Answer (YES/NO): YES